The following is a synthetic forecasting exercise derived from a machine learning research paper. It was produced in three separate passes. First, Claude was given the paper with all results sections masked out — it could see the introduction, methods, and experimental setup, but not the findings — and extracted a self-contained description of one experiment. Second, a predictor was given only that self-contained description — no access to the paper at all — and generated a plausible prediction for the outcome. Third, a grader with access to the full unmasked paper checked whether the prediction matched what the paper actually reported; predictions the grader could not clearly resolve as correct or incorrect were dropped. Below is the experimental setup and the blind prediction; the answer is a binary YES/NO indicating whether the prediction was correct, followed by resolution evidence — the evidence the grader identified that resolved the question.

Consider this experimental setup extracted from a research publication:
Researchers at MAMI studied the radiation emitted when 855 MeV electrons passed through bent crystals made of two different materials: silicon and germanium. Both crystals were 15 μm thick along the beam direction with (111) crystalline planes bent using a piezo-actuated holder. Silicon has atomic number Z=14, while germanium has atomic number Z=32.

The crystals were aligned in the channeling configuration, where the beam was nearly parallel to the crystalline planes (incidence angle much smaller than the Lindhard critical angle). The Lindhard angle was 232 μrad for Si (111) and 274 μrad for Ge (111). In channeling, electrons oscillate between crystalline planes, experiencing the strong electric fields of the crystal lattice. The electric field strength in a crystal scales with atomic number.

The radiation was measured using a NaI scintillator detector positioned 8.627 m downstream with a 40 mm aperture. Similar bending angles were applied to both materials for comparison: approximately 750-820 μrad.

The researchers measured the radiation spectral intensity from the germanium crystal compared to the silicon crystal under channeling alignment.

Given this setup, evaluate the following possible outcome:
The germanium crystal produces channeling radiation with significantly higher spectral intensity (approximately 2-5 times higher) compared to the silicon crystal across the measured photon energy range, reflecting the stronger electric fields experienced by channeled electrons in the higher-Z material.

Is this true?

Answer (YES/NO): NO